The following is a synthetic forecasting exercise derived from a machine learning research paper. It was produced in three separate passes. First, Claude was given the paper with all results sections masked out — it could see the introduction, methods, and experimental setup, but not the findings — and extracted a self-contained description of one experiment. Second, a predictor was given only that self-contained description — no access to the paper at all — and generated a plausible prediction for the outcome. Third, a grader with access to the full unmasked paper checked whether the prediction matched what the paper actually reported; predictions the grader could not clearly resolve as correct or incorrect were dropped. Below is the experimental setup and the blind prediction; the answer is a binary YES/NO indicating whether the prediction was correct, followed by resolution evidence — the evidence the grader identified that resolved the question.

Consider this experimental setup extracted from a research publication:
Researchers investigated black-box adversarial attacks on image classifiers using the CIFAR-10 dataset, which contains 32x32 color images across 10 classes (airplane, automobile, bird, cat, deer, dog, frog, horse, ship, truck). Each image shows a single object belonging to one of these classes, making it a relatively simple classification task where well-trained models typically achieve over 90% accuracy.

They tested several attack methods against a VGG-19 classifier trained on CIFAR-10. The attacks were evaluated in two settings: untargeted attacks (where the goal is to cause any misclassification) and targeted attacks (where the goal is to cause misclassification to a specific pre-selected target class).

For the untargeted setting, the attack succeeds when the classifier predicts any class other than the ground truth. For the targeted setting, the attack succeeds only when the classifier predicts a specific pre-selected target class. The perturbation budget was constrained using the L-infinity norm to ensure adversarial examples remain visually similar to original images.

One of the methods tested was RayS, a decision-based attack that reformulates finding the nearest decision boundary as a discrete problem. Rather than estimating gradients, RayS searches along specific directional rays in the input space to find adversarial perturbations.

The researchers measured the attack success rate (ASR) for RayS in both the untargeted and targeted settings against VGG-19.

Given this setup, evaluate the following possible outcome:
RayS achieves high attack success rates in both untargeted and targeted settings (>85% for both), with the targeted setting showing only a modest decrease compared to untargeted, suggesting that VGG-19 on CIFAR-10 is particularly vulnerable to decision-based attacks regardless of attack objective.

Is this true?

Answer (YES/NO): NO